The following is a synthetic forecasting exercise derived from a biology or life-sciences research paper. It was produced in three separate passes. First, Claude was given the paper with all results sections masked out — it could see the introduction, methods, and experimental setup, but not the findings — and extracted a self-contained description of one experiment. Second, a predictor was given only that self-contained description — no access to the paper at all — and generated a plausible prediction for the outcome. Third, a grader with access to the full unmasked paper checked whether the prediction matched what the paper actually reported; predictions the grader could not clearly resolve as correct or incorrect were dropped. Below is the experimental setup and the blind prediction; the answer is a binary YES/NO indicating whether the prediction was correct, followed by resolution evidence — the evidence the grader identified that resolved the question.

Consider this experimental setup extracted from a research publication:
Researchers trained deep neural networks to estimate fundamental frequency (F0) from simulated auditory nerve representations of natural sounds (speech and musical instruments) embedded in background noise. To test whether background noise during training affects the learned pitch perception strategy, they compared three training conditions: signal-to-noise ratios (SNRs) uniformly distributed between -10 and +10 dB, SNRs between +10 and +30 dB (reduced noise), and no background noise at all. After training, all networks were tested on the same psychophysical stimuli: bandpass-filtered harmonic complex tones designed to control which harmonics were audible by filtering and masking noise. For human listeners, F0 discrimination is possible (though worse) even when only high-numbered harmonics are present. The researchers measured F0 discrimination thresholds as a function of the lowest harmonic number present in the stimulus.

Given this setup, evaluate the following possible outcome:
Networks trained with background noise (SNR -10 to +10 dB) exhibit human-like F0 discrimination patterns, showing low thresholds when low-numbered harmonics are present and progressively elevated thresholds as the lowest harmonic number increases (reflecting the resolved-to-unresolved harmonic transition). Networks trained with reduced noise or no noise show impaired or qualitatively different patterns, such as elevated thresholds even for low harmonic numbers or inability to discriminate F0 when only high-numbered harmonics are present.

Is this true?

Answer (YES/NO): NO